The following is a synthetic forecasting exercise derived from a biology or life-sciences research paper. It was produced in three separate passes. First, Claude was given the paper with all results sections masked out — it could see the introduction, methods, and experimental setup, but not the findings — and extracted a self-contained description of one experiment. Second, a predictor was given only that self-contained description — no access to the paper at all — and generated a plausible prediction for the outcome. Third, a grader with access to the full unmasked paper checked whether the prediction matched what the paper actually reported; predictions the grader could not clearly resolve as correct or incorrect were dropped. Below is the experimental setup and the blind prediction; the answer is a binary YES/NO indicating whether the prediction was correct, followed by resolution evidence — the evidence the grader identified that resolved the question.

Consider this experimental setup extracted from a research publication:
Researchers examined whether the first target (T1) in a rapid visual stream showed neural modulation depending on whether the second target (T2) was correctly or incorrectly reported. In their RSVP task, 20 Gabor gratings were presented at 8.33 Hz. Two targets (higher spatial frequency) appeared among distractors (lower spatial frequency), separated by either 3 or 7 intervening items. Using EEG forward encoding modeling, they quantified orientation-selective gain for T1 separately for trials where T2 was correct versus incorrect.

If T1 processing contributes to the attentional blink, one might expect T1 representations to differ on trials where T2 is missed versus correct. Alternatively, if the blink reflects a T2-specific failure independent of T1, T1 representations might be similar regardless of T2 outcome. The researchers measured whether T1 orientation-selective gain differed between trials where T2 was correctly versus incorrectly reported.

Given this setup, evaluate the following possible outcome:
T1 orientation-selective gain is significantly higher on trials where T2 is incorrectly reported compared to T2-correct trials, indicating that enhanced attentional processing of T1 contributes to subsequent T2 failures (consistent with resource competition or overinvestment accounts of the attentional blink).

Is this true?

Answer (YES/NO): NO